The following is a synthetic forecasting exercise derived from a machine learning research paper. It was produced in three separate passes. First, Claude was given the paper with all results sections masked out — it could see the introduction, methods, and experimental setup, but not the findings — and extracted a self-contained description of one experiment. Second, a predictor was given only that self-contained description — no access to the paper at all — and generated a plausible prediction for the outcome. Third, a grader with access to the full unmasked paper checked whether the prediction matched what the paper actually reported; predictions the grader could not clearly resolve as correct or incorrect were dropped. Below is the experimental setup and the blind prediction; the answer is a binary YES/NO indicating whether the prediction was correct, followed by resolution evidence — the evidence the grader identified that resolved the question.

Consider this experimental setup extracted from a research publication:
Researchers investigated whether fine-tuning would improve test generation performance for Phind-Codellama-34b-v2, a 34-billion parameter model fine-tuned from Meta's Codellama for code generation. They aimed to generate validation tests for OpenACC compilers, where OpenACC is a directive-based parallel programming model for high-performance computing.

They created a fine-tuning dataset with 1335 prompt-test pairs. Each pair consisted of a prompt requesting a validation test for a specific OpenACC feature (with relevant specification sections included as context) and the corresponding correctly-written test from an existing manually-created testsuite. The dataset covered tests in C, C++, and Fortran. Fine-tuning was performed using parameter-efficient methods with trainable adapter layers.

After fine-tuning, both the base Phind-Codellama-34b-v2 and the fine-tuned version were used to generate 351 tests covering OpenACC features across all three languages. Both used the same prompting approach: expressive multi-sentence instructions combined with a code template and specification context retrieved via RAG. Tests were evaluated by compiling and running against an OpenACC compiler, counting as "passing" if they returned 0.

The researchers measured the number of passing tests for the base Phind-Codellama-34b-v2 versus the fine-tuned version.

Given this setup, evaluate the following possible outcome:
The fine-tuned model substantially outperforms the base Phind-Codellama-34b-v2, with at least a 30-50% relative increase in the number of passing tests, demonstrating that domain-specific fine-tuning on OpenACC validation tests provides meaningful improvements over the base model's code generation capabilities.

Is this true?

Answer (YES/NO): NO